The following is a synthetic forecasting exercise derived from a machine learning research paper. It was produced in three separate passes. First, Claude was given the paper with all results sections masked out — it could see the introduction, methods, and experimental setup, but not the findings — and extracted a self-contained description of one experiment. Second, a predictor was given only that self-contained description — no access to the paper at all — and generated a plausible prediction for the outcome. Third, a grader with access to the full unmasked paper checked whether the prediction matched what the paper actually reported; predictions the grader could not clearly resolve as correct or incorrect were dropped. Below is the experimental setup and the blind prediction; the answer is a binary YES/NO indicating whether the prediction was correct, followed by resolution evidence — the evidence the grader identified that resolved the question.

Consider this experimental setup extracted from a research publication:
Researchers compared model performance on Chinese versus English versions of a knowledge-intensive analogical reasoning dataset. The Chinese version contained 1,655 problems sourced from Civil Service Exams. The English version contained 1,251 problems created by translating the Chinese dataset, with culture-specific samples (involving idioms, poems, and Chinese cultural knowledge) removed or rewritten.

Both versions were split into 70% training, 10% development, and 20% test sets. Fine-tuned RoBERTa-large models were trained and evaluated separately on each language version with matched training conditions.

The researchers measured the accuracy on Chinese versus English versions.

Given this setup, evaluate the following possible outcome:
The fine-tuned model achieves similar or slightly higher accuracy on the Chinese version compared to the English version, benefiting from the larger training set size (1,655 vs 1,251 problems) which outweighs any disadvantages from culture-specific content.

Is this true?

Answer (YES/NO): YES